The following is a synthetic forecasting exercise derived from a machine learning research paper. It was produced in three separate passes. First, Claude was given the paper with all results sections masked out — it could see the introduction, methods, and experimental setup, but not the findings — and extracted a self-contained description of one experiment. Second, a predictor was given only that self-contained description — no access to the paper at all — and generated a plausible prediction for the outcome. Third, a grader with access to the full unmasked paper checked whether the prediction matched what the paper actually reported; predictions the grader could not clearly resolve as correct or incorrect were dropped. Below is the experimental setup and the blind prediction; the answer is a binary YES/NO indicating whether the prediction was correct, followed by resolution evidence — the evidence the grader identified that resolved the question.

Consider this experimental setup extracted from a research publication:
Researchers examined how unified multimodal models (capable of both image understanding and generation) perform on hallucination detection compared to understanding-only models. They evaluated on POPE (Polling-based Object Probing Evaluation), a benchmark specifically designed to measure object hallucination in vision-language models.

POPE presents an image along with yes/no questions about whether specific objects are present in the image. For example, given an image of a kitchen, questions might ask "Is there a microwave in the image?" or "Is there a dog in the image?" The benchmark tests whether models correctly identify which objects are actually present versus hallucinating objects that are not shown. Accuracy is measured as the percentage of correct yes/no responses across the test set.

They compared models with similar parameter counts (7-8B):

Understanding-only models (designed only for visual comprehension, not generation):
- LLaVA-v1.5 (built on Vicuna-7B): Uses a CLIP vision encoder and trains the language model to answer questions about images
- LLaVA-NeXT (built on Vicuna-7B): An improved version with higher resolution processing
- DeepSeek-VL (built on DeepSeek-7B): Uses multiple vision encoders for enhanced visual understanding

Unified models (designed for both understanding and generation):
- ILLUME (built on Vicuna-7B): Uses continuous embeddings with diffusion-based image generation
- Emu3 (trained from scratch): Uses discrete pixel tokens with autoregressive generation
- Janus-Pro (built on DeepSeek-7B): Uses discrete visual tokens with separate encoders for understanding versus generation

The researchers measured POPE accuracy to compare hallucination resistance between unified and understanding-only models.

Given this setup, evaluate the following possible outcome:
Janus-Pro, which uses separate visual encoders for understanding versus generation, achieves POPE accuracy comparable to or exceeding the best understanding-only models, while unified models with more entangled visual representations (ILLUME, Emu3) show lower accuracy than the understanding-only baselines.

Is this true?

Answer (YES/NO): NO